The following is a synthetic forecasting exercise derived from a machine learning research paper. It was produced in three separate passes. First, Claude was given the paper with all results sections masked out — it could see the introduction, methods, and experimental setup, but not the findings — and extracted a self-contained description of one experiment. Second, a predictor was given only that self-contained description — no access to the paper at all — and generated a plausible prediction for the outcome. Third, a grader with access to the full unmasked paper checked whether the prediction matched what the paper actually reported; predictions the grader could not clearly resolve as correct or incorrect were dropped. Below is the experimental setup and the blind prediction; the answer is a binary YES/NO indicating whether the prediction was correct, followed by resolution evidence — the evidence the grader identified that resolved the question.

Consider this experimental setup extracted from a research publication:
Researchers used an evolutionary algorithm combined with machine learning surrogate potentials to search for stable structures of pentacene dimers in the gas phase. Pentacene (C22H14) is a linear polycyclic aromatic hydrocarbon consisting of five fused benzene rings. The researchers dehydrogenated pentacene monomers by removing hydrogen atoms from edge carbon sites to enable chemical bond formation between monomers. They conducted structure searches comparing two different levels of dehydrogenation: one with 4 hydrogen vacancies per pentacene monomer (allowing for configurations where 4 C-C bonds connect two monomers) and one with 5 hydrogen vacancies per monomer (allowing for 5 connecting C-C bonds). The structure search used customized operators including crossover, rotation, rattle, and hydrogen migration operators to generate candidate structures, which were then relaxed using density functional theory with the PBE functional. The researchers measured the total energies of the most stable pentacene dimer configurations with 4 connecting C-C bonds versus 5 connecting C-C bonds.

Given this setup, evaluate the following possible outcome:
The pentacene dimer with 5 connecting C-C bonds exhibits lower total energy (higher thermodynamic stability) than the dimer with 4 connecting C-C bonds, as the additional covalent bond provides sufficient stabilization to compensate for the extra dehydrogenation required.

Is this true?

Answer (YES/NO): YES